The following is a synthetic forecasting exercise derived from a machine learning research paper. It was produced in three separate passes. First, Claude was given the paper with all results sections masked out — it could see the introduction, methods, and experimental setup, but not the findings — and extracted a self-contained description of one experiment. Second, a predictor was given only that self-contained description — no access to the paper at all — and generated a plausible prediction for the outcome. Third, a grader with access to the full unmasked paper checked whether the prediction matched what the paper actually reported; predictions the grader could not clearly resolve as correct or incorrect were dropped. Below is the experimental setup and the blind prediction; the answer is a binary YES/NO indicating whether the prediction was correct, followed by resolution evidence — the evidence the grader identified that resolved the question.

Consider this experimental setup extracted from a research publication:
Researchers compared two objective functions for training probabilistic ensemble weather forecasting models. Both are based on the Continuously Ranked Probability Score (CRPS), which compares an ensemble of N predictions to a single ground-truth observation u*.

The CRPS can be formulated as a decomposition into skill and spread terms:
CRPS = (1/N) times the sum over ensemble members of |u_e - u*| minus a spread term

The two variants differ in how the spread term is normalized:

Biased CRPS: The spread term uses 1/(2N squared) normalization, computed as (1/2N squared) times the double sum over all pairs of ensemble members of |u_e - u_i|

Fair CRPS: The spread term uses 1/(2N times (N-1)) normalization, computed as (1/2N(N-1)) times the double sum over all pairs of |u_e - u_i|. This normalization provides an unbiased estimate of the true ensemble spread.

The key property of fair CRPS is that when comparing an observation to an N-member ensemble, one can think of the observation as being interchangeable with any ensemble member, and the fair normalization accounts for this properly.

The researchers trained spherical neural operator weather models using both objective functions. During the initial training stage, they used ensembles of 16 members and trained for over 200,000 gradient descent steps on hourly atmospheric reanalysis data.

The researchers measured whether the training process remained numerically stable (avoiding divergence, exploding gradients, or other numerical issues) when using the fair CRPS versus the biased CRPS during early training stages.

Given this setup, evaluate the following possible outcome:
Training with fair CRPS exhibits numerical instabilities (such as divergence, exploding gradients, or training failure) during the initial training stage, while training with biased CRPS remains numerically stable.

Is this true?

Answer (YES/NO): YES